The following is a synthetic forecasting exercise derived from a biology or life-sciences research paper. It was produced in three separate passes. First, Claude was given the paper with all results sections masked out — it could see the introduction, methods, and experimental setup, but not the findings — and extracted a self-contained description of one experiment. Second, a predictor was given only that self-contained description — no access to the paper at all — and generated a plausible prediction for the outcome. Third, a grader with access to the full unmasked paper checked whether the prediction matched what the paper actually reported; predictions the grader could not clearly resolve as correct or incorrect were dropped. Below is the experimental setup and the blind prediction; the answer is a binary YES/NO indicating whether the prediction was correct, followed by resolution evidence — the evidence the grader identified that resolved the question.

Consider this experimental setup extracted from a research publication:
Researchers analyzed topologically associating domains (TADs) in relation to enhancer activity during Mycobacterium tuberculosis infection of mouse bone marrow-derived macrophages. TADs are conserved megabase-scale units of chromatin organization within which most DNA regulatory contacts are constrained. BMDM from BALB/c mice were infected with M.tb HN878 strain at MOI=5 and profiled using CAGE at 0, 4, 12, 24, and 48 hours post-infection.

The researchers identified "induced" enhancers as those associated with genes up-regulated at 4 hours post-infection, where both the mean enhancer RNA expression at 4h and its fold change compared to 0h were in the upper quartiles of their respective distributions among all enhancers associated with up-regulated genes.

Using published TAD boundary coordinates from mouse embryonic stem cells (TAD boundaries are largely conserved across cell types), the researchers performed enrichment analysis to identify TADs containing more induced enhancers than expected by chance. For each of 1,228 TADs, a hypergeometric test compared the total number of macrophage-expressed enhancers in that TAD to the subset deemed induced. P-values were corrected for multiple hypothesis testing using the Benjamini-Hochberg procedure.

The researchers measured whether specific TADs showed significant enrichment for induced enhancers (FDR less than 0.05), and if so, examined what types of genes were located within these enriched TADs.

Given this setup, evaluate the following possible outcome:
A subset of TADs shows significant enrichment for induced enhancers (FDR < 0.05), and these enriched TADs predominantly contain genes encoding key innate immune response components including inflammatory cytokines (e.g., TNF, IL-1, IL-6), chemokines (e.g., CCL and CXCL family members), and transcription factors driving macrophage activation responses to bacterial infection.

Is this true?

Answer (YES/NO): NO